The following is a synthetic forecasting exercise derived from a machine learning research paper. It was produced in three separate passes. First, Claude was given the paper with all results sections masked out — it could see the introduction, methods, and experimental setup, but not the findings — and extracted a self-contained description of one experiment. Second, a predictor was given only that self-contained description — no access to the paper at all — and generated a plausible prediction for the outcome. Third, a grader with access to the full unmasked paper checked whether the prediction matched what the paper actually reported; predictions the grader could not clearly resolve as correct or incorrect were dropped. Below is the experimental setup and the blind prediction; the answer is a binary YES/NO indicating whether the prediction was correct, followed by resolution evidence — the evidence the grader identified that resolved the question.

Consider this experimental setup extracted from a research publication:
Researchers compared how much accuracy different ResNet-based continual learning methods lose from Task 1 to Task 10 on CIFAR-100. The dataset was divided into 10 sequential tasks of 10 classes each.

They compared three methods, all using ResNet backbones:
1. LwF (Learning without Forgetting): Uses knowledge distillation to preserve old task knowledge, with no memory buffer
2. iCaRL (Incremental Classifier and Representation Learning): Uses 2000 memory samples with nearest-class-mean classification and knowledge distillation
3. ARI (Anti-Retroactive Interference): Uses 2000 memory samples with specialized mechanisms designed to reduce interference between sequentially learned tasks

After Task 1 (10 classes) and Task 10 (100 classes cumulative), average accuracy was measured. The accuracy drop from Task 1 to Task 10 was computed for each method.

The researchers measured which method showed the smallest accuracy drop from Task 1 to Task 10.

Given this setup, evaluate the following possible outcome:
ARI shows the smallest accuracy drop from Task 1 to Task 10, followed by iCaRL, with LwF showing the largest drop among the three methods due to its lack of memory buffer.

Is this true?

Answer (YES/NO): YES